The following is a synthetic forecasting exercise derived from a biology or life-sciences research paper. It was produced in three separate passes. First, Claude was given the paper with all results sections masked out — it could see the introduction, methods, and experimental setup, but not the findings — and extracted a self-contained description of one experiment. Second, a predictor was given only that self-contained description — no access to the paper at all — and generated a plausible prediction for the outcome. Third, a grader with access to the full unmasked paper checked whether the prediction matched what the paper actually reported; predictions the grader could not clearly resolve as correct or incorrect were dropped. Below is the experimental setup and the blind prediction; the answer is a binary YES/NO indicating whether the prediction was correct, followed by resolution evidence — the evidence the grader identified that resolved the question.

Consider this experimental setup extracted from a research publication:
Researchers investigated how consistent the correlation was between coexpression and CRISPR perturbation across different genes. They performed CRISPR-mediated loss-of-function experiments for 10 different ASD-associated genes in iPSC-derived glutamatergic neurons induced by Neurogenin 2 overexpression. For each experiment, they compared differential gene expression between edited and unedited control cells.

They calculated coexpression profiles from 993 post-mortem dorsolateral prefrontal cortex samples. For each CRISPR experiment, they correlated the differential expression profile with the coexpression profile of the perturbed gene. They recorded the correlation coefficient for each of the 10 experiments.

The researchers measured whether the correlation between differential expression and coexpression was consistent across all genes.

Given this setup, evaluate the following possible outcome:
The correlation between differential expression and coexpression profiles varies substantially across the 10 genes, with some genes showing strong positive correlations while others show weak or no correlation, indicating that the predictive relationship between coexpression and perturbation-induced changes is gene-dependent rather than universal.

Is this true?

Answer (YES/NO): NO